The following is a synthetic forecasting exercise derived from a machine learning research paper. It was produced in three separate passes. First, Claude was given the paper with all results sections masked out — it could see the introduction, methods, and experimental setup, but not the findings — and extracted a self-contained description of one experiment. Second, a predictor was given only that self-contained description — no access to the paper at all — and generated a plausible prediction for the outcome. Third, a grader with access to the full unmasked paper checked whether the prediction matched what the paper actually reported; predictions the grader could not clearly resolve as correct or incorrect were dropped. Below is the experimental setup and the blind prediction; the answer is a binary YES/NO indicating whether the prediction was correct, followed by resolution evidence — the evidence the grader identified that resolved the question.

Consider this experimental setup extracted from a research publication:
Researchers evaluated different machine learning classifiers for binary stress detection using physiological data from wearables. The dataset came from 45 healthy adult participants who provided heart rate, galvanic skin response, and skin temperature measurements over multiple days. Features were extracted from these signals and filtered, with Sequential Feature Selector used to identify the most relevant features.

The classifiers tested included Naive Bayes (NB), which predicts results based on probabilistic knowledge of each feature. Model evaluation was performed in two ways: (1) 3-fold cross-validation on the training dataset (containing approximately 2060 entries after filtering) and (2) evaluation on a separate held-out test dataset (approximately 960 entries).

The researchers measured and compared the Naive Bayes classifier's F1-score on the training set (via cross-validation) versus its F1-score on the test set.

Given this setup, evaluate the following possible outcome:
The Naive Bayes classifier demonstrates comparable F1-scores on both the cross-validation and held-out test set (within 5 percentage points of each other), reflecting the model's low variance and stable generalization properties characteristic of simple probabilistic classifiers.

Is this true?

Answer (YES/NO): NO